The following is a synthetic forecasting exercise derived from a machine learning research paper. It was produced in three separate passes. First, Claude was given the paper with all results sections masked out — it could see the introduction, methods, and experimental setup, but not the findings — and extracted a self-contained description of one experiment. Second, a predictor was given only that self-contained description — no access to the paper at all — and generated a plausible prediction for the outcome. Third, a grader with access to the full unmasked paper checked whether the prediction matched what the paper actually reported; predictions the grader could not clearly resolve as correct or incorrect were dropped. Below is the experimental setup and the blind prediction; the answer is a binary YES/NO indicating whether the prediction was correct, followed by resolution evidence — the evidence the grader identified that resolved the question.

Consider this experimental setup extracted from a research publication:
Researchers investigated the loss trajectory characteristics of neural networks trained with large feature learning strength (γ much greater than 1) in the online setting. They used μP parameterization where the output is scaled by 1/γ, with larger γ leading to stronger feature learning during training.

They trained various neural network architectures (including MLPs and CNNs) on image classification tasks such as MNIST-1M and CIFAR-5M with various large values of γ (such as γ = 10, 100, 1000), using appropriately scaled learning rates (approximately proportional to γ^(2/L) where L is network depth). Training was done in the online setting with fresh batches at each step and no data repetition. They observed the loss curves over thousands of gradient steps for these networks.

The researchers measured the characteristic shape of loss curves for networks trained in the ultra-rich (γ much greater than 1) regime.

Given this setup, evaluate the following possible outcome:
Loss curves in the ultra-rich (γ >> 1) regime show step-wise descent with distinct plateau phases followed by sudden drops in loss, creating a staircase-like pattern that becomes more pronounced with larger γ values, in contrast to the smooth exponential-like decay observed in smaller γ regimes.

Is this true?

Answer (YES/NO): NO